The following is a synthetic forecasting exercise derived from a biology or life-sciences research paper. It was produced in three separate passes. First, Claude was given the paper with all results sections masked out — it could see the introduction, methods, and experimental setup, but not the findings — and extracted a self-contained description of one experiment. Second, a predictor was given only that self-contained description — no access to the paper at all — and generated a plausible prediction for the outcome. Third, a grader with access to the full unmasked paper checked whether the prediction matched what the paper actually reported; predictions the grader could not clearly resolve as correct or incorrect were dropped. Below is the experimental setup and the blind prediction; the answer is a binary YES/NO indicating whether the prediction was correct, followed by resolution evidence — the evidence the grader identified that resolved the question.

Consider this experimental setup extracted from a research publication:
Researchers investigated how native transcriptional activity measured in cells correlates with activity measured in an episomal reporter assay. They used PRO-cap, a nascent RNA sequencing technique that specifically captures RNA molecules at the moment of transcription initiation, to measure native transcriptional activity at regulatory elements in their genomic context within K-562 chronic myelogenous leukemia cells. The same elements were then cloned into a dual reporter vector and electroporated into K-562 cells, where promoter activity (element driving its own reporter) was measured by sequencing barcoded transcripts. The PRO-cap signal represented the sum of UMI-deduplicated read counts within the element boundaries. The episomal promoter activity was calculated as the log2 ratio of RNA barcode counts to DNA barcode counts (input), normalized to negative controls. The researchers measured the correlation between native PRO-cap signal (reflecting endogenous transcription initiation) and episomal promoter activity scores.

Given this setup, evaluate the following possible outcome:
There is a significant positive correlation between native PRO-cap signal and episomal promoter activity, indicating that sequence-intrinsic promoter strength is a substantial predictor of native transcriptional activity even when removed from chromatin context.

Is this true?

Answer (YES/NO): YES